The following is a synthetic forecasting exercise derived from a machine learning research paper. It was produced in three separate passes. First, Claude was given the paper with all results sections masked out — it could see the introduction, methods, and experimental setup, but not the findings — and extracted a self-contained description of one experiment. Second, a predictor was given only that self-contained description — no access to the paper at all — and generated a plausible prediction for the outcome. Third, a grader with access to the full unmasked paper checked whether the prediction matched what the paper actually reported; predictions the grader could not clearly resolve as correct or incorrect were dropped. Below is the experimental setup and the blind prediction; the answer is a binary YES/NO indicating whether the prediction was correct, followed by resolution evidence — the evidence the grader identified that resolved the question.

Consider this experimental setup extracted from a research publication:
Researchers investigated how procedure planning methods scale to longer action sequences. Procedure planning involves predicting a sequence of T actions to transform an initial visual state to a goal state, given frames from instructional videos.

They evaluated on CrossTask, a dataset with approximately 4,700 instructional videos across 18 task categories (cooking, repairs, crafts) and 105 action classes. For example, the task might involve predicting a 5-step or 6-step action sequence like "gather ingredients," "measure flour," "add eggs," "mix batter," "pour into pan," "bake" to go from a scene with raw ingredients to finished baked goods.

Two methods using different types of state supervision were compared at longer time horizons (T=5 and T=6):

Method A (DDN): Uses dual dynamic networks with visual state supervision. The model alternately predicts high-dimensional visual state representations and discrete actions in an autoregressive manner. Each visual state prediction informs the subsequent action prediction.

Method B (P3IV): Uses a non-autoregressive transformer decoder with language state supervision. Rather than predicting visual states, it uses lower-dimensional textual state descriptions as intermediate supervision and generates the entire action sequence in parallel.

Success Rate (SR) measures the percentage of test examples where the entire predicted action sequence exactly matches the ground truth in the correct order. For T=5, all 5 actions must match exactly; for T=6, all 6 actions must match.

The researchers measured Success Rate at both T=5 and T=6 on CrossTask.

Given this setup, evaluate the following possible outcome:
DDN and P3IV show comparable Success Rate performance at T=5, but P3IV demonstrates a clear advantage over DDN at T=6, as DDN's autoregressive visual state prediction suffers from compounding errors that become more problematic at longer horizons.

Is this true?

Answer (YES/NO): NO